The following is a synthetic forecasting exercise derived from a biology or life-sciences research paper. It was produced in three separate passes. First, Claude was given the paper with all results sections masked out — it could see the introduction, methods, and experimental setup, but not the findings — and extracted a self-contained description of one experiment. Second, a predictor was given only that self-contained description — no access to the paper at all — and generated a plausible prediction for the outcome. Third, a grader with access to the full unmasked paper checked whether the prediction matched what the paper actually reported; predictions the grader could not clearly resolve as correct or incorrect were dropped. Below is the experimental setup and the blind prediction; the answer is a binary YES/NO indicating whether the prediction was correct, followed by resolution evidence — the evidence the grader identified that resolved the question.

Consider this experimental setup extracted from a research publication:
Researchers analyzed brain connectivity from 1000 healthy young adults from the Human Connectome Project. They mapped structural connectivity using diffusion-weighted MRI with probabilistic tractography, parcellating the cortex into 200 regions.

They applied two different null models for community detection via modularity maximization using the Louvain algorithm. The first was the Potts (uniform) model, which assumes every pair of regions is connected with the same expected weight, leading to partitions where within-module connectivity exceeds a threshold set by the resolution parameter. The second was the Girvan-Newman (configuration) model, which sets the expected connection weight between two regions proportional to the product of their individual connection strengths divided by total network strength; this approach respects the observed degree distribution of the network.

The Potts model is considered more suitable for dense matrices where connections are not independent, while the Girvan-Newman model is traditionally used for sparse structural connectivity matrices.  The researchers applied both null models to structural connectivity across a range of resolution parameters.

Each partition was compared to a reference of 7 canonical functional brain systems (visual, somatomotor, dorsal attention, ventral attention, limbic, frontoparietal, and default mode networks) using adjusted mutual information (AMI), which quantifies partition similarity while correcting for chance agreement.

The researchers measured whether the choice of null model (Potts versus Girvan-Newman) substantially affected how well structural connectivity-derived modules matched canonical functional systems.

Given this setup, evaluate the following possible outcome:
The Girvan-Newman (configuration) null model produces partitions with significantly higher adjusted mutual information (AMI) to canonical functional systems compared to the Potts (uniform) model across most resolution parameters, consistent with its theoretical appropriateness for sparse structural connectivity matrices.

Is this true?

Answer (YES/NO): NO